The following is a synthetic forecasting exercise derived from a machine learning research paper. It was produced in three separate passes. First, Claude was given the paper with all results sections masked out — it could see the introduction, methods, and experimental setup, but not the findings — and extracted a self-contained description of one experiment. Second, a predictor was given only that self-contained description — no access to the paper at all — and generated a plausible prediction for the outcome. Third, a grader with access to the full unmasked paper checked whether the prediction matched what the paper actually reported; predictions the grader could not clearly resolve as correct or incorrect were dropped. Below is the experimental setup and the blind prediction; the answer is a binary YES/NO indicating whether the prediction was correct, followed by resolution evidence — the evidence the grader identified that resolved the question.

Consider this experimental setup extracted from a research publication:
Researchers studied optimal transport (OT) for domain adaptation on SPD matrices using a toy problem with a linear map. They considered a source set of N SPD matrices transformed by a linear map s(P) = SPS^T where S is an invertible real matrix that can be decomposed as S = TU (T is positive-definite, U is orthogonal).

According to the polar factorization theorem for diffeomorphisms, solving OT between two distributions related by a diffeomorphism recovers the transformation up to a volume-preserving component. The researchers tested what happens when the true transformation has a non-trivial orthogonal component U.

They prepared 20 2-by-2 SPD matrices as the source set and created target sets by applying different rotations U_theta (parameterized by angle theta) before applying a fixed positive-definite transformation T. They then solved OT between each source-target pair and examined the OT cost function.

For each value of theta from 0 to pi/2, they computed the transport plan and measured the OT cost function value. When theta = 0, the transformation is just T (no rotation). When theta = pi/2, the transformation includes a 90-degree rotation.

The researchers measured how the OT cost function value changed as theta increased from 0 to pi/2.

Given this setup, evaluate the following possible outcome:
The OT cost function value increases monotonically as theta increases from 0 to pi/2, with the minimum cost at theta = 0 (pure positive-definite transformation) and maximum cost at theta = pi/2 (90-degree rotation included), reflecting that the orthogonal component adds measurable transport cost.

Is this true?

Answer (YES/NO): NO